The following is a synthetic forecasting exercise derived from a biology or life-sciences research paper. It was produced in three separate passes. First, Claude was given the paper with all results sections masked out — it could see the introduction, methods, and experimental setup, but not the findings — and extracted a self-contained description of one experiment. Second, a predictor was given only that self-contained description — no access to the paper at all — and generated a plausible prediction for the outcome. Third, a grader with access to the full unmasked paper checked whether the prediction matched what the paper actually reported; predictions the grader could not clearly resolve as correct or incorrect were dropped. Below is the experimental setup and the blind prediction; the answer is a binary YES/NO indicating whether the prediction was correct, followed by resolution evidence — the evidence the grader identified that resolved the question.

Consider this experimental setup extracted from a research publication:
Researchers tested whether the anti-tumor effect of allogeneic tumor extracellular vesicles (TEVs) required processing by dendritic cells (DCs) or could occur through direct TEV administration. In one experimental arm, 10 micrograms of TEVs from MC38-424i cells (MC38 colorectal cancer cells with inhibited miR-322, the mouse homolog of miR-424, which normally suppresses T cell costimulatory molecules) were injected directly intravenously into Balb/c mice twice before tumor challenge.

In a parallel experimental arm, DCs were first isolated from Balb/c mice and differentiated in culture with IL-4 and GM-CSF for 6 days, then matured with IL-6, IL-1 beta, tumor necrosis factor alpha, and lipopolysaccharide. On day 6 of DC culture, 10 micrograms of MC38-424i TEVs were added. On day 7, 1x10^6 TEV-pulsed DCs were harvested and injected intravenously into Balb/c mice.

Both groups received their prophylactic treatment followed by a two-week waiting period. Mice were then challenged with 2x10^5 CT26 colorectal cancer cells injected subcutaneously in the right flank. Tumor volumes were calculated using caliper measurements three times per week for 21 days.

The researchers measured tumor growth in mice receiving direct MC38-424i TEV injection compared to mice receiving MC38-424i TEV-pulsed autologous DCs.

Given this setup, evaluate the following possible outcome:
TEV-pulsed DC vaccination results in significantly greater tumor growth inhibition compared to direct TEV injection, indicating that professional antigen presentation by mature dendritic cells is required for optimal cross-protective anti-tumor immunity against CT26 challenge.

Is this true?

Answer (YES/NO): NO